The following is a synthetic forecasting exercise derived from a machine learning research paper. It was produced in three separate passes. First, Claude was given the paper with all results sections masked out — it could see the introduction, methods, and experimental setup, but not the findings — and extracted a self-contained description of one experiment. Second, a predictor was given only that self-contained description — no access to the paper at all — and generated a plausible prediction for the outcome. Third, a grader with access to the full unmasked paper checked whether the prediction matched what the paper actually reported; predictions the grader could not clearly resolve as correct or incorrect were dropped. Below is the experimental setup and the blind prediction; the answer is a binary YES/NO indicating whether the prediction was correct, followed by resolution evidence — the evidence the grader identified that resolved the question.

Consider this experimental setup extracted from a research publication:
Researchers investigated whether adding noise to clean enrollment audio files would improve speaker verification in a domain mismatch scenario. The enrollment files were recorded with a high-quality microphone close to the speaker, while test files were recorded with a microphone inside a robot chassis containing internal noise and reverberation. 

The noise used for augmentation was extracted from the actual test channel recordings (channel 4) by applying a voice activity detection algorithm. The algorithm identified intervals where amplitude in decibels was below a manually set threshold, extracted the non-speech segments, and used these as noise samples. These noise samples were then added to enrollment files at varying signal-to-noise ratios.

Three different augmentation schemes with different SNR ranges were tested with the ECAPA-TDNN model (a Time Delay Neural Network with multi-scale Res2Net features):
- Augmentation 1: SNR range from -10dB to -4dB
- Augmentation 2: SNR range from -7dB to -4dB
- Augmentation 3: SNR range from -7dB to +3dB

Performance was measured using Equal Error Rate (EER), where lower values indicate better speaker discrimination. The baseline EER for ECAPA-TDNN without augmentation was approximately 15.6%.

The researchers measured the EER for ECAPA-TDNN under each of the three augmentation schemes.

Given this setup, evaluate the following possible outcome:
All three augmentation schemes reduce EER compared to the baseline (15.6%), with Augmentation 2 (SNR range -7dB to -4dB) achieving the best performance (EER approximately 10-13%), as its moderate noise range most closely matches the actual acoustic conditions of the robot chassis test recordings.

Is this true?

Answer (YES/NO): NO